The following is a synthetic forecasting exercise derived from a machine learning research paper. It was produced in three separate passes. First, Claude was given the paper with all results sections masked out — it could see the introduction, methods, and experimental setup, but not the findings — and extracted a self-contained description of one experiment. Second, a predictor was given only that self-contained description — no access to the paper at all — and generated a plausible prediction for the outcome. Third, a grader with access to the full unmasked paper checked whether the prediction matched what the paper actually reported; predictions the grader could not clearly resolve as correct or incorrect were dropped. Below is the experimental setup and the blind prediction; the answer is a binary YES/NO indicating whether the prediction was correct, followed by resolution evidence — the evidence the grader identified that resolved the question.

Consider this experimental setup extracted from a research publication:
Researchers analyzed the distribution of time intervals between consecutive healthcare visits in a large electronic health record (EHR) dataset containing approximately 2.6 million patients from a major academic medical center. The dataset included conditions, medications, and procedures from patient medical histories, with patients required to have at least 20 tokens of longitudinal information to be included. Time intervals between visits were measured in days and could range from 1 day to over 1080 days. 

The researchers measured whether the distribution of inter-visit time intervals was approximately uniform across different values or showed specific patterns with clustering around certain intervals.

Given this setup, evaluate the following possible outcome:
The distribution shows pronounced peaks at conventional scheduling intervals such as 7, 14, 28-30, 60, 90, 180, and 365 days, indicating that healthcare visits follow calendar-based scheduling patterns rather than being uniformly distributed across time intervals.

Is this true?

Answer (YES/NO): YES